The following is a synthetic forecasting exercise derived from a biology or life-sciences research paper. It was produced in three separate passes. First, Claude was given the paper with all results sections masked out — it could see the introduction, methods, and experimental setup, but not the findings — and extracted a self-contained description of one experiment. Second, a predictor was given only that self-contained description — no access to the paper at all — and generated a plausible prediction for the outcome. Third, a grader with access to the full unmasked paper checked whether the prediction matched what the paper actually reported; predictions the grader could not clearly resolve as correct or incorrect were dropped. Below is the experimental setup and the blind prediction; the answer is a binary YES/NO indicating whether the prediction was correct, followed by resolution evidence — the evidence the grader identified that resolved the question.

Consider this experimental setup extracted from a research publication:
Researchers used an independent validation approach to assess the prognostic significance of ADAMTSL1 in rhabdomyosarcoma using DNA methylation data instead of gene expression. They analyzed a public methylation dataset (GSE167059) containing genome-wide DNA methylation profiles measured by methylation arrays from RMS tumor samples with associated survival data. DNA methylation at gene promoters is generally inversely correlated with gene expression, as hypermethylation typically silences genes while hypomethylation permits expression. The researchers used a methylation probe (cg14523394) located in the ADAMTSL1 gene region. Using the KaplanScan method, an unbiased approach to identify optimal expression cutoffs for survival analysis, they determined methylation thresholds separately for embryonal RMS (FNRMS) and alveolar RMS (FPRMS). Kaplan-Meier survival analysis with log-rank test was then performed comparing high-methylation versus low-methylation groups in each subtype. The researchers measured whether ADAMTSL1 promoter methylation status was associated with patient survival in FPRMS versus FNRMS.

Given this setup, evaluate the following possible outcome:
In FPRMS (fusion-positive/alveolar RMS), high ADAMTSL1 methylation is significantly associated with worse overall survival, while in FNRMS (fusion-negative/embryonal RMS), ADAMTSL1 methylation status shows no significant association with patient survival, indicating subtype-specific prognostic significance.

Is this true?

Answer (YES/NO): YES